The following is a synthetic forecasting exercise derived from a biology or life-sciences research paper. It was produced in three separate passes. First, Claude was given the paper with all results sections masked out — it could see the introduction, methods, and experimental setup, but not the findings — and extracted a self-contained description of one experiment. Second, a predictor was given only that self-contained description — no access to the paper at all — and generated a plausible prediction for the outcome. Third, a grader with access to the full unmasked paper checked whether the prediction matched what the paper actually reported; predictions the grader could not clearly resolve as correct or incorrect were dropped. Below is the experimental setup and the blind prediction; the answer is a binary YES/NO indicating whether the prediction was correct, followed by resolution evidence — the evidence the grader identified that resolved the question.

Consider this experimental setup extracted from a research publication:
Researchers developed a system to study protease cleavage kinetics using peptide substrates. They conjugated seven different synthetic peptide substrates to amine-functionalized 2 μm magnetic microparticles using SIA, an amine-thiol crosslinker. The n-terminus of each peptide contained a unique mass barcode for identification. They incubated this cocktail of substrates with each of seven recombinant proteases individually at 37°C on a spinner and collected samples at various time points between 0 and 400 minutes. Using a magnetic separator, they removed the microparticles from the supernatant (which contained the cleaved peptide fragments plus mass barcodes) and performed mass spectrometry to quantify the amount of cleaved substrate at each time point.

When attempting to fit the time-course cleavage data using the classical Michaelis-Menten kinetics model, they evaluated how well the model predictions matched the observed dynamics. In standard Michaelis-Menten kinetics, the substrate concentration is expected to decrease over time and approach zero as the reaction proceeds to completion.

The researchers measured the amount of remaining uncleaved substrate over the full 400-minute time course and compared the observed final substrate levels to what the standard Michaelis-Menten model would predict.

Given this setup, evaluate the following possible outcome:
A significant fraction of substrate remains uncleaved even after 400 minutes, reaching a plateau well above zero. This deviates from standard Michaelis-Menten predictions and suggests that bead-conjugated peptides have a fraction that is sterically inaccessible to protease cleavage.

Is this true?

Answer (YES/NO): YES